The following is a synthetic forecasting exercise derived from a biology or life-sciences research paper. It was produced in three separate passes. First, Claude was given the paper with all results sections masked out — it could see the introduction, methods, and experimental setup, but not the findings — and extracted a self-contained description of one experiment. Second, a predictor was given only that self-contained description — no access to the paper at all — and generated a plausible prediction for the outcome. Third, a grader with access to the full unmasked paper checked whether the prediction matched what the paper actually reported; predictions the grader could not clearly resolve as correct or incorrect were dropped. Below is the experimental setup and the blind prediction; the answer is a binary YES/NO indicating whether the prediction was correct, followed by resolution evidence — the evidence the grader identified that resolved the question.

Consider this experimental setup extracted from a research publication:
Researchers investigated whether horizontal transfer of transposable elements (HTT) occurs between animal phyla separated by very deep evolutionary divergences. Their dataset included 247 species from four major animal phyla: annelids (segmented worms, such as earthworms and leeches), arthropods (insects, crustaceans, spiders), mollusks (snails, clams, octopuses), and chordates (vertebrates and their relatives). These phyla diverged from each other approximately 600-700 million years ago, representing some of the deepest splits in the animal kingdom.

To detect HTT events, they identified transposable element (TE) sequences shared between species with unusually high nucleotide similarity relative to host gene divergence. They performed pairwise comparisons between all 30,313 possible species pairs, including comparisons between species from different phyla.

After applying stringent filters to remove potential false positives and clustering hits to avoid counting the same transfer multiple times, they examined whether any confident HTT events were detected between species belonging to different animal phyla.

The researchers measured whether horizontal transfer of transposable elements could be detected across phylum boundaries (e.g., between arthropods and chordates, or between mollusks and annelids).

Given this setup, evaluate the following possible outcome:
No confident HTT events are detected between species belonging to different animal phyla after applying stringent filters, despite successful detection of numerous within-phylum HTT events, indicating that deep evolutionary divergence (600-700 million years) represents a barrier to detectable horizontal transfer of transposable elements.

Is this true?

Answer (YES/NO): NO